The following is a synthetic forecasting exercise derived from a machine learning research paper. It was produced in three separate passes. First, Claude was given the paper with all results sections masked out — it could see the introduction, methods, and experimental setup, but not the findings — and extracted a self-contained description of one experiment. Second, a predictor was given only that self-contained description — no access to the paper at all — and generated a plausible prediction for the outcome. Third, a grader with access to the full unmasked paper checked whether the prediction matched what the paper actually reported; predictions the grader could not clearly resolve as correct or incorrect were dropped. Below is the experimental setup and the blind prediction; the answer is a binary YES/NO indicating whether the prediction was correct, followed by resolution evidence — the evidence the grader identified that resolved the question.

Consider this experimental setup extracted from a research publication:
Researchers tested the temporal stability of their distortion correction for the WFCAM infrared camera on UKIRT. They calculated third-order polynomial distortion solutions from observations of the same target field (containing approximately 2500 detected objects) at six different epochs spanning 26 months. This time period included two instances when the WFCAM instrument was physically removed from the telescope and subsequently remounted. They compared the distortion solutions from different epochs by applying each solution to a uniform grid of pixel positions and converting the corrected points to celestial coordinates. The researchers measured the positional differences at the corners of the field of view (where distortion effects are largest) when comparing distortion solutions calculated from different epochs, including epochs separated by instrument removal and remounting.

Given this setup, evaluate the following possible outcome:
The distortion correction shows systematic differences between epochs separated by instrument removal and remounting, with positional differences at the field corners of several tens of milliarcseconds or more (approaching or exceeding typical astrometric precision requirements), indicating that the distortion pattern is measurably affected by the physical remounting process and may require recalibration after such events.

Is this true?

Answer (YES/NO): NO